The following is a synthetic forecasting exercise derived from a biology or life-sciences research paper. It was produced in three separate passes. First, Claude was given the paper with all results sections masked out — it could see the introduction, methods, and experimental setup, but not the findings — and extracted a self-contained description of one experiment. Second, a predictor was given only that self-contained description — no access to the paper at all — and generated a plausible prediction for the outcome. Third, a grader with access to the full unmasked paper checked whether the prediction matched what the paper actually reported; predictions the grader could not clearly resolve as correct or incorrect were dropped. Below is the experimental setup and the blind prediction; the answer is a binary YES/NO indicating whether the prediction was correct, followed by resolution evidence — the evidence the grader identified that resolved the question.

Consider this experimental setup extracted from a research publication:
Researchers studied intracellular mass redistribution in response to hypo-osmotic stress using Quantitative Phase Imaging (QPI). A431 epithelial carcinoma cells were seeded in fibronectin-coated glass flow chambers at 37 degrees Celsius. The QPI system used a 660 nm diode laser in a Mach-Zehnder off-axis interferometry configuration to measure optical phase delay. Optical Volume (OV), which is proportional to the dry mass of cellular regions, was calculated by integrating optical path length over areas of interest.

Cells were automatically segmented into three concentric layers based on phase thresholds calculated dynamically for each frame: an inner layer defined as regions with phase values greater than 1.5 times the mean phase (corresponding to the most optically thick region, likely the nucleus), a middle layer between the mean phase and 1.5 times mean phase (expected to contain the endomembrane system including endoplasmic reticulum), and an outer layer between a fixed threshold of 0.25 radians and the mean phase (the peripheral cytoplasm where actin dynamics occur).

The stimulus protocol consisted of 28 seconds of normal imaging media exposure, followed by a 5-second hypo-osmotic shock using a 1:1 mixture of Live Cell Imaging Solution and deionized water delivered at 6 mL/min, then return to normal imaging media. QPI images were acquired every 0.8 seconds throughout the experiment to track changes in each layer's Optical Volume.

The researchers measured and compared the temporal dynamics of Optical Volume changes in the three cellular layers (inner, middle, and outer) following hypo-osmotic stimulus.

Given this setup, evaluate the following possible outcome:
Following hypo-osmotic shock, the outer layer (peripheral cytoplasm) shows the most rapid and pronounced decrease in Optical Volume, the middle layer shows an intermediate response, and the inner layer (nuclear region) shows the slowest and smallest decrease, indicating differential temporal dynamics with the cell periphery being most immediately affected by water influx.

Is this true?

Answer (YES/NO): NO